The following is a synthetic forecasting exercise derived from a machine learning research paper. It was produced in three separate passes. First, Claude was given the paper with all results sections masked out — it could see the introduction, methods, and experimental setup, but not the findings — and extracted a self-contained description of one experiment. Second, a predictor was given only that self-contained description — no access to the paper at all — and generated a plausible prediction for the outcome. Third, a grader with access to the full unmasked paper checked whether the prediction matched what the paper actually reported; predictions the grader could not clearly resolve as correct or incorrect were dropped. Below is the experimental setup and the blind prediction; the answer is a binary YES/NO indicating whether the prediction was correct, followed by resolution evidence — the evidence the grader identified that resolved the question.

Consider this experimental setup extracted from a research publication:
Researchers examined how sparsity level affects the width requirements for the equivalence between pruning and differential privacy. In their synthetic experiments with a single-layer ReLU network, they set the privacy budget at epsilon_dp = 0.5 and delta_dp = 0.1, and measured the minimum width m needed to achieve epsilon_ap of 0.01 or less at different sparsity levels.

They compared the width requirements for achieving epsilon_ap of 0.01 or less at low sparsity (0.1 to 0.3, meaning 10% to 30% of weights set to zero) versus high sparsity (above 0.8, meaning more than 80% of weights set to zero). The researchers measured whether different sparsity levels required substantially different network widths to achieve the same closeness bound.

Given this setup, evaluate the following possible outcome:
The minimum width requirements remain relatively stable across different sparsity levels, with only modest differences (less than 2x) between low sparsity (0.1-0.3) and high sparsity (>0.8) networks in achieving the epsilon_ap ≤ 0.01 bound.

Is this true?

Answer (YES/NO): NO